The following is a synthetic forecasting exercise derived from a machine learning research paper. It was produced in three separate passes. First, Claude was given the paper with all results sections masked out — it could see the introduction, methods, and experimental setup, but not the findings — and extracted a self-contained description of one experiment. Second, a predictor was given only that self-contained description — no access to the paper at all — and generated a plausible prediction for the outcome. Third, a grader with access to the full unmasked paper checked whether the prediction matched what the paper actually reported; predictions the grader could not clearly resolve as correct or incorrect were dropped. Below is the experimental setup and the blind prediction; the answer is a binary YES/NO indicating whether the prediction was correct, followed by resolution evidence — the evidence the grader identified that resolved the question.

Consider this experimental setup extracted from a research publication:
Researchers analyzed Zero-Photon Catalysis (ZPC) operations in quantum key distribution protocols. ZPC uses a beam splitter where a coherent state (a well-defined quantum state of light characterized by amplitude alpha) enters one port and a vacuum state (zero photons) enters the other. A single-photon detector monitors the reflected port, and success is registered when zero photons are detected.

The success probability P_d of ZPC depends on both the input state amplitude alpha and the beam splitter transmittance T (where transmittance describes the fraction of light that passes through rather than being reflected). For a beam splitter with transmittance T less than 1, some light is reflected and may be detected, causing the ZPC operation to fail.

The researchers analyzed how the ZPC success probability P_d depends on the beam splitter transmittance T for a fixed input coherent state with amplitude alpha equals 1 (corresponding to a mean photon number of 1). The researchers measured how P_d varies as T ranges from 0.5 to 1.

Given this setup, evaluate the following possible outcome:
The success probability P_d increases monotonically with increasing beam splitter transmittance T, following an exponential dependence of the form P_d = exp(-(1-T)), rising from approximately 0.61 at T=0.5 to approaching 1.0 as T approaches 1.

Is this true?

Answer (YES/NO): YES